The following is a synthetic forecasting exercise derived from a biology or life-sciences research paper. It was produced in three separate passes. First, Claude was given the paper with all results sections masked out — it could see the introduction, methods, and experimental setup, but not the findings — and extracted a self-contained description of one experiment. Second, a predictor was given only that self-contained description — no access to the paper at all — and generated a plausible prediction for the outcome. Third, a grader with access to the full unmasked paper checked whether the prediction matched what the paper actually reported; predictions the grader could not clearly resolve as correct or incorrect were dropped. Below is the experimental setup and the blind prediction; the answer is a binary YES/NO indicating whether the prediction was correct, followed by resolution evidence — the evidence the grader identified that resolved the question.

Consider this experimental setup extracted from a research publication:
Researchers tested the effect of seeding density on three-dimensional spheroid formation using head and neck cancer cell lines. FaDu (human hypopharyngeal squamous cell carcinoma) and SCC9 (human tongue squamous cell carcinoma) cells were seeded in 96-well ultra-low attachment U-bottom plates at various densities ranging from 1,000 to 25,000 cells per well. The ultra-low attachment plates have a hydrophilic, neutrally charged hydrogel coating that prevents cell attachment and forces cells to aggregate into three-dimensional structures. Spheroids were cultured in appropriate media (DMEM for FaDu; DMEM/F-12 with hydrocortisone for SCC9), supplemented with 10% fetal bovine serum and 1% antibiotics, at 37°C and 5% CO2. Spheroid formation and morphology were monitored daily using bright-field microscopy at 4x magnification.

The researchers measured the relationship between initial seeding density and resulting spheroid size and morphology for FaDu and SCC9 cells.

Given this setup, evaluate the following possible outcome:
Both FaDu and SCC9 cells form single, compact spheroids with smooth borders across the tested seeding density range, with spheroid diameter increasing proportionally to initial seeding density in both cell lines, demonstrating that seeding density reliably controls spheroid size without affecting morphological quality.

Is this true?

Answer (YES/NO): NO